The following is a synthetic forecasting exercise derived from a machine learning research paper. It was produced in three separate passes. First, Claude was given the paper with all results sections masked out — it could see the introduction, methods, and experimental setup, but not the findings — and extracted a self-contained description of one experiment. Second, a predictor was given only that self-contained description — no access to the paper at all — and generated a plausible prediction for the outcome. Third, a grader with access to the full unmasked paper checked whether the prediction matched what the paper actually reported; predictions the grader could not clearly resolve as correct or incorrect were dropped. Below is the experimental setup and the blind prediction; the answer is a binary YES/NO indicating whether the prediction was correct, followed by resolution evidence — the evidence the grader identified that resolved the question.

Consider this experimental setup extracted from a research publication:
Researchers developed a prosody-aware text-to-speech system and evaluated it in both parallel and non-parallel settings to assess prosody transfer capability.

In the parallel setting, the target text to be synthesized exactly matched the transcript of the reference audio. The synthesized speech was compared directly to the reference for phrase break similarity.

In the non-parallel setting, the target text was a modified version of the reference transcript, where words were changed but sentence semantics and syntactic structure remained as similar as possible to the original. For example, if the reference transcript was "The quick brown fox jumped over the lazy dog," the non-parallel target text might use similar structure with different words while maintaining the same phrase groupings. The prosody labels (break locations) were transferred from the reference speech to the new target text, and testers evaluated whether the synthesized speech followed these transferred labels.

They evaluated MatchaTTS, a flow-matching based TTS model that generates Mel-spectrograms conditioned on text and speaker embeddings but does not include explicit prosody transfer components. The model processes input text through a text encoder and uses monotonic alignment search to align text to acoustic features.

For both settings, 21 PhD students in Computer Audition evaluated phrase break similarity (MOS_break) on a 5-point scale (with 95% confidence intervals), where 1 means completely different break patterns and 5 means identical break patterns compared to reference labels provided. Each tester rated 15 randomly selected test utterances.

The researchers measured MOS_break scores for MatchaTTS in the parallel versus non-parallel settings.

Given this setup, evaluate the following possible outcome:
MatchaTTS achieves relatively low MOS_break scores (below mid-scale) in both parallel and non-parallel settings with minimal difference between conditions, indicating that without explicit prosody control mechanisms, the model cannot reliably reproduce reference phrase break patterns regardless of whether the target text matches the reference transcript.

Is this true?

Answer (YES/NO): NO